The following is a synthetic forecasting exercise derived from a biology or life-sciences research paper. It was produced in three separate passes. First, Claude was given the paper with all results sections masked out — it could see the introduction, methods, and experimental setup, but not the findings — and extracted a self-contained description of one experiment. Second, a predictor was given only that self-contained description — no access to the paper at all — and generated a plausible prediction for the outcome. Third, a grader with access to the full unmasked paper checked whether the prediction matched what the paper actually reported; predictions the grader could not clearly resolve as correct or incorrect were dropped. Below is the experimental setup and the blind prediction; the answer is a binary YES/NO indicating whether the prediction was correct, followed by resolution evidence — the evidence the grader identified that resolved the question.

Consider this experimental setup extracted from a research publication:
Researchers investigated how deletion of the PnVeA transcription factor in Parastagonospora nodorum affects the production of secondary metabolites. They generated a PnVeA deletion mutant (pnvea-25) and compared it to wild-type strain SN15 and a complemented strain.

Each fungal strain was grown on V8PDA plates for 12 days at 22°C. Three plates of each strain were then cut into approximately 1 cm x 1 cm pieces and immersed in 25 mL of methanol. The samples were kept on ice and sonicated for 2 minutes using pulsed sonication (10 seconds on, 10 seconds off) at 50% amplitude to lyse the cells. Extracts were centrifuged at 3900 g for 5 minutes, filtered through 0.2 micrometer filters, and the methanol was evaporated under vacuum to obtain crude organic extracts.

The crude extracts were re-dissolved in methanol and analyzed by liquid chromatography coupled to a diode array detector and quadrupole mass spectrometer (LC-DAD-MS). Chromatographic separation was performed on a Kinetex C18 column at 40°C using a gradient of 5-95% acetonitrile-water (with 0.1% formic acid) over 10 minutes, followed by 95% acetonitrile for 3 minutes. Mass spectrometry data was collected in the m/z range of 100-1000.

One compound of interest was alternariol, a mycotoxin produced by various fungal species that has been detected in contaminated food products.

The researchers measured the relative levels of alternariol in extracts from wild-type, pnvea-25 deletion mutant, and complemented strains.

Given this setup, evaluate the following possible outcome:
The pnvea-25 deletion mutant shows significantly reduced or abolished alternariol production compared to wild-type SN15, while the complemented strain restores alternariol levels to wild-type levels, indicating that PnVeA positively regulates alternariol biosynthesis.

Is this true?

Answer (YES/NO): NO